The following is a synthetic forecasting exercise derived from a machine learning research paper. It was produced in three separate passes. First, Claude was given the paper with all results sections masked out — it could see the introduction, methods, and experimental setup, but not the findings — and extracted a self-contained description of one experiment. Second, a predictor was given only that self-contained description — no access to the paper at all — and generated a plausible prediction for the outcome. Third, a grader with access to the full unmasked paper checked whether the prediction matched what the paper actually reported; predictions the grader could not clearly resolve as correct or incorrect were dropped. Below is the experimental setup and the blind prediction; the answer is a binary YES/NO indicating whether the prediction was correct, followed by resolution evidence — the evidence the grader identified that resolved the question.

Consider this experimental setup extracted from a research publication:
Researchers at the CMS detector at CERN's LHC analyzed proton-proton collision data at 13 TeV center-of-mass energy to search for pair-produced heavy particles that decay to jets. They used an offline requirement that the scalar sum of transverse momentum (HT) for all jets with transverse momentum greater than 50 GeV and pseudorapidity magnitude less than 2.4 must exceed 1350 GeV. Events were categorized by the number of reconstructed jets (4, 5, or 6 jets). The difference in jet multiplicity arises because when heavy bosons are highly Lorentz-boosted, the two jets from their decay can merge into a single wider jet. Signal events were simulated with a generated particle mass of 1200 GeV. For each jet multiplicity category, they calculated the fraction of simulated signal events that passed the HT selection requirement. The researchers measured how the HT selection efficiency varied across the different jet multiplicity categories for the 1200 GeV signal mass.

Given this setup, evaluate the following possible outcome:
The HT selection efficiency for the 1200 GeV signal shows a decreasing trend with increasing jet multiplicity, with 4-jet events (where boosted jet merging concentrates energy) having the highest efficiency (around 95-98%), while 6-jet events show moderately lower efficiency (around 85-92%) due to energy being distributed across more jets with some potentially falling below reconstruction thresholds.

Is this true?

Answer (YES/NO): YES